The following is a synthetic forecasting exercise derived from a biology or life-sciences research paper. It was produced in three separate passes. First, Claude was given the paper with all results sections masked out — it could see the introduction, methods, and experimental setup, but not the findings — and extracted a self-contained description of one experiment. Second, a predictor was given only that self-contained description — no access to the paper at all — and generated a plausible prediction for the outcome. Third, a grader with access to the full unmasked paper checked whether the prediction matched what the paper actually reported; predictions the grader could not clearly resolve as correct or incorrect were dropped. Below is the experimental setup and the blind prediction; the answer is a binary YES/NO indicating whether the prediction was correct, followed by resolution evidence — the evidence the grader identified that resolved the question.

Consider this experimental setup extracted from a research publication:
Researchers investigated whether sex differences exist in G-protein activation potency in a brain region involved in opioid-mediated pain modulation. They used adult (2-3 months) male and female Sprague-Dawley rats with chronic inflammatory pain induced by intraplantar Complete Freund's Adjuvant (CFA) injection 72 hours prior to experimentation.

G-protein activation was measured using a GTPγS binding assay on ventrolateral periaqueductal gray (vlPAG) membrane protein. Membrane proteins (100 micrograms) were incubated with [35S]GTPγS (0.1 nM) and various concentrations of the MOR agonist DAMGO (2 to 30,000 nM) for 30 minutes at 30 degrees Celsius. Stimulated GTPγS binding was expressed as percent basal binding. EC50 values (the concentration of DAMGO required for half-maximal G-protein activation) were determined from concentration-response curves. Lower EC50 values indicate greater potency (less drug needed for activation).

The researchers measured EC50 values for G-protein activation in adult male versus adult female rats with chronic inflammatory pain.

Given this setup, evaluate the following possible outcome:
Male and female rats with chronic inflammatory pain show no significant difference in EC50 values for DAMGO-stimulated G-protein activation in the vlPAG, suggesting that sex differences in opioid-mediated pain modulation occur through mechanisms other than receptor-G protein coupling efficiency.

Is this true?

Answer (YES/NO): NO